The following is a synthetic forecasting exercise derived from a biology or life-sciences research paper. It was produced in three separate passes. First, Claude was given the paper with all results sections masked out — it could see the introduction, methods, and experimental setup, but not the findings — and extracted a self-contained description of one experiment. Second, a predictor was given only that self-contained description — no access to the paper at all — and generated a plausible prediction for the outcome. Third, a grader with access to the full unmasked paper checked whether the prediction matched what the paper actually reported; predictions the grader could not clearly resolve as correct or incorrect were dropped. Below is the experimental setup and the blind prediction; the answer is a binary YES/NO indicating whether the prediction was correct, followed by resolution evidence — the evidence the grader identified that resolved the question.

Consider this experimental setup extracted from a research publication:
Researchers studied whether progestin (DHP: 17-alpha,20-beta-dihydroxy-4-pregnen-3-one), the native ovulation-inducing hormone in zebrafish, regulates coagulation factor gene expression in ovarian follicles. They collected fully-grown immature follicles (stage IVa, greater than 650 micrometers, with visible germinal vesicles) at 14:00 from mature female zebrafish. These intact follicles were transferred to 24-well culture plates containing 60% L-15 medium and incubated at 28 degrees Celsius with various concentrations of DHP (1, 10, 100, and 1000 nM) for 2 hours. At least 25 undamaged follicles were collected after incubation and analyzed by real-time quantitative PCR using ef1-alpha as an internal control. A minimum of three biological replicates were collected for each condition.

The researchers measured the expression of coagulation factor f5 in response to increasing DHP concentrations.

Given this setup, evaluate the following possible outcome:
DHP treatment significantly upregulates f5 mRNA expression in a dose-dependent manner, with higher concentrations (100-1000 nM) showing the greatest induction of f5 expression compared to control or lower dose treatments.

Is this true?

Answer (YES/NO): YES